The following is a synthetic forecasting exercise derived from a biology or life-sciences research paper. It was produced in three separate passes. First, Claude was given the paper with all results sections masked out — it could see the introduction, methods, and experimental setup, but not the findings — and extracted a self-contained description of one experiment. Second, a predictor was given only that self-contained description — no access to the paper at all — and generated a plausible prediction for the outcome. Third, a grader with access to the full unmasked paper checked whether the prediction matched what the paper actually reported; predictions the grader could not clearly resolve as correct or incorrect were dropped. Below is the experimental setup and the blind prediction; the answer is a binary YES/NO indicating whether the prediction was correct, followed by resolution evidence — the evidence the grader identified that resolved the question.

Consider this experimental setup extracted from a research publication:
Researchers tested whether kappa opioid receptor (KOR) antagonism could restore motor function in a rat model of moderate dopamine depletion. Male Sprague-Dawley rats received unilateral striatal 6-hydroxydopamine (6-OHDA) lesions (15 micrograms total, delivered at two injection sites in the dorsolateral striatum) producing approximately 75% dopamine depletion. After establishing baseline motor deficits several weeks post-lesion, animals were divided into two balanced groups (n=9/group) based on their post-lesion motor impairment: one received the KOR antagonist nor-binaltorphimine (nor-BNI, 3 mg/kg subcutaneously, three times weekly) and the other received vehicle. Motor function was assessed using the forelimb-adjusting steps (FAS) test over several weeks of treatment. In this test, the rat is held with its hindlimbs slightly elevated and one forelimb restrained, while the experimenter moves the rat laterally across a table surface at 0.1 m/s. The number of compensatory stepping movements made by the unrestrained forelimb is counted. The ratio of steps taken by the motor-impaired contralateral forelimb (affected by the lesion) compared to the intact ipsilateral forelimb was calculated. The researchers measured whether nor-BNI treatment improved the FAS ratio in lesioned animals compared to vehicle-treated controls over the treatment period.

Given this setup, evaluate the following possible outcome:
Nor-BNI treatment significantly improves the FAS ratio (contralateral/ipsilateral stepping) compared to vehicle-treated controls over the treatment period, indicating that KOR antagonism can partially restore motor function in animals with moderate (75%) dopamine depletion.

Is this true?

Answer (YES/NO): NO